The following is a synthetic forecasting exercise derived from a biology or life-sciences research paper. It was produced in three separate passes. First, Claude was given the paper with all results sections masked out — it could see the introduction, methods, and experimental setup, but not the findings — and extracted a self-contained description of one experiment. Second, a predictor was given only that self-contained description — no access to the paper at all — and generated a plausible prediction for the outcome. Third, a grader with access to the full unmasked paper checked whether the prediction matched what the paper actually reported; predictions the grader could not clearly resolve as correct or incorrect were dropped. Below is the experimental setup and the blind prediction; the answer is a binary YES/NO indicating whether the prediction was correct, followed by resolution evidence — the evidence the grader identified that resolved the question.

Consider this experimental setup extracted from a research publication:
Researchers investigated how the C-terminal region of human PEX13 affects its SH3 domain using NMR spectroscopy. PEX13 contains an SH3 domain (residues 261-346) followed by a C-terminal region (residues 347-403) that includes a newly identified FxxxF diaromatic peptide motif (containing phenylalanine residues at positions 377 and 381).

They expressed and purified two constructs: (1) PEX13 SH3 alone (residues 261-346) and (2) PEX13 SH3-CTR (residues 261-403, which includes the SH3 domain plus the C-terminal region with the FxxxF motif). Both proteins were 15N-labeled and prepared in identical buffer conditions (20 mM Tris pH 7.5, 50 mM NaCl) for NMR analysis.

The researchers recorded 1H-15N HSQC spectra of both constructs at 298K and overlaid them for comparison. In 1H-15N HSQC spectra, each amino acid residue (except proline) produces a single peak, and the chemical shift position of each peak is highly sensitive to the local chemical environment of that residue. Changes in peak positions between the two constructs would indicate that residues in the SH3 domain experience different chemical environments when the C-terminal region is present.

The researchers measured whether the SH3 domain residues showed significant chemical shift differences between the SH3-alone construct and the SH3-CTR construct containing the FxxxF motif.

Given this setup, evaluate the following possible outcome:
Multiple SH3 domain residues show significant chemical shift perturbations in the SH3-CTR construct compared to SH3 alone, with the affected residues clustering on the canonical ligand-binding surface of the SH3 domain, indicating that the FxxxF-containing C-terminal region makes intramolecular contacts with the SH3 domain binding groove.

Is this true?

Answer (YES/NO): NO